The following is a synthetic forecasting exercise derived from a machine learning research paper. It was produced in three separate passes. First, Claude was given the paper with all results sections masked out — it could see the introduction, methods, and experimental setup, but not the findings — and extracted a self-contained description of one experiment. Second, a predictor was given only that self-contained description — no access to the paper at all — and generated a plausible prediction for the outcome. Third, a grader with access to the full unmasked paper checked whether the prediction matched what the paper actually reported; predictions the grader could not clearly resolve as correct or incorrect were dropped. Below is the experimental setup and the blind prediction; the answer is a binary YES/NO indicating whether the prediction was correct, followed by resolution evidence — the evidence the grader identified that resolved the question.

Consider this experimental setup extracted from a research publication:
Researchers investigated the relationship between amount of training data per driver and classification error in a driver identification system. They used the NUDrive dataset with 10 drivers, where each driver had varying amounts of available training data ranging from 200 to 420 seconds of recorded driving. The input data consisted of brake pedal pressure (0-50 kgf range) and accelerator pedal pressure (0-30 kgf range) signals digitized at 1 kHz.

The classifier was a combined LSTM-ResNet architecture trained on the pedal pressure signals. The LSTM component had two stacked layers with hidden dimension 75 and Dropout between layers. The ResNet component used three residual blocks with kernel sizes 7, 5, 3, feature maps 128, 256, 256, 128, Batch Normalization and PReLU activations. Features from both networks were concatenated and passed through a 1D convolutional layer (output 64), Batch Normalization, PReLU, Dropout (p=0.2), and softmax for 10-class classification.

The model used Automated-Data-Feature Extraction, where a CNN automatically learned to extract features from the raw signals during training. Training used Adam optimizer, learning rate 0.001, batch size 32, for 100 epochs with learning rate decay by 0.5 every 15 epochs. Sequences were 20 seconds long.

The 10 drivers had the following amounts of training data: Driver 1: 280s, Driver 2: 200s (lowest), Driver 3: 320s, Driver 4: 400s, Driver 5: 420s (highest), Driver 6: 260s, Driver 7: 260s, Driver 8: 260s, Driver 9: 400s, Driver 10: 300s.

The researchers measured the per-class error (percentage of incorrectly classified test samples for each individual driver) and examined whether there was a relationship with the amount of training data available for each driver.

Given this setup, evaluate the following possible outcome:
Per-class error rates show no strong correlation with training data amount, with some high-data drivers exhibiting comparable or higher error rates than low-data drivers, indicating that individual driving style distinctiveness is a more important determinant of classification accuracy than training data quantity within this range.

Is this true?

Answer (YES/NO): NO